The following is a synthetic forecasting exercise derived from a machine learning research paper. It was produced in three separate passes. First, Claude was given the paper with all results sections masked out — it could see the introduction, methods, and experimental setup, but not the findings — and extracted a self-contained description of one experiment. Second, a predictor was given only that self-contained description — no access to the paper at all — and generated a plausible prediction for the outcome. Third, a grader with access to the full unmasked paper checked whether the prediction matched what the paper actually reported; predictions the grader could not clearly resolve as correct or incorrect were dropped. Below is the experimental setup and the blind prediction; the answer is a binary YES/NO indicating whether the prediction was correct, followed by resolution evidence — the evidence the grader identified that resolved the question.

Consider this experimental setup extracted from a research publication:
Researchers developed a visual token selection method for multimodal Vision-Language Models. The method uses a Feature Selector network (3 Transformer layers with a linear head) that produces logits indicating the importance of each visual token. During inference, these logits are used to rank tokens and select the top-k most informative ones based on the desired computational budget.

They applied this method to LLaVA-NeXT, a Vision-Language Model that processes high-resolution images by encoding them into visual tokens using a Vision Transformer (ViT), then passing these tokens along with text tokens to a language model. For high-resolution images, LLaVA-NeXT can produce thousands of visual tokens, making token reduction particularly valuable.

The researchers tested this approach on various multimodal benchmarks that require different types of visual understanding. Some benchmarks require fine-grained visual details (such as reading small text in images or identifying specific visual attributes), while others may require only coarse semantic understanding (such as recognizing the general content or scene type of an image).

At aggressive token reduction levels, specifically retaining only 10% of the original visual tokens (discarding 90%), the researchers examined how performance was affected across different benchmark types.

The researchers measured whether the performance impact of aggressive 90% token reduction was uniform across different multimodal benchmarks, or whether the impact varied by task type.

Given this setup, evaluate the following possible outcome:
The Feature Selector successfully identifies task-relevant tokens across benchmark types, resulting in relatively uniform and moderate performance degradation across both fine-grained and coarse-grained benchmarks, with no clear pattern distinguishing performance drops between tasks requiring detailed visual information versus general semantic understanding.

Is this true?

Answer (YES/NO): NO